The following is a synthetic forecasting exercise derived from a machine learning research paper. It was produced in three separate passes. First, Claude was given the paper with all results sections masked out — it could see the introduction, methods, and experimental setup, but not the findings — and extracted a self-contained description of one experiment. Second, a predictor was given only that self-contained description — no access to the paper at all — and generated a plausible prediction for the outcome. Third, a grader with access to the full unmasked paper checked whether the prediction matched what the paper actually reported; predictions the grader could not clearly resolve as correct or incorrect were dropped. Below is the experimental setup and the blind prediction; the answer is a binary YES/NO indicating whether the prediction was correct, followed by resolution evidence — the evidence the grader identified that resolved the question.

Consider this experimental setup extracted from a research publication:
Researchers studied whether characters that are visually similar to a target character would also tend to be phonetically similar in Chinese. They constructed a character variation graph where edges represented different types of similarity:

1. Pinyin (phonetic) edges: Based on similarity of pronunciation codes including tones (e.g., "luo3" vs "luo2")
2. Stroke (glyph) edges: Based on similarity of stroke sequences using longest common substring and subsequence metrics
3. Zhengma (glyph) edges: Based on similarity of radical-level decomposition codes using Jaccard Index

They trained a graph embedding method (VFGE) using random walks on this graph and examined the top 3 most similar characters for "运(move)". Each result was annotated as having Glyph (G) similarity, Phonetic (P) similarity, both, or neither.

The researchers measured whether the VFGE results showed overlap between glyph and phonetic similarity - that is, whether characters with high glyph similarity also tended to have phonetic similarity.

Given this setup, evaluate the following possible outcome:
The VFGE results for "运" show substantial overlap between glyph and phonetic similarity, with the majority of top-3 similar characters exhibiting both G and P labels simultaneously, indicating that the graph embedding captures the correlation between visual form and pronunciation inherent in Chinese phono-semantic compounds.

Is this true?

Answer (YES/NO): YES